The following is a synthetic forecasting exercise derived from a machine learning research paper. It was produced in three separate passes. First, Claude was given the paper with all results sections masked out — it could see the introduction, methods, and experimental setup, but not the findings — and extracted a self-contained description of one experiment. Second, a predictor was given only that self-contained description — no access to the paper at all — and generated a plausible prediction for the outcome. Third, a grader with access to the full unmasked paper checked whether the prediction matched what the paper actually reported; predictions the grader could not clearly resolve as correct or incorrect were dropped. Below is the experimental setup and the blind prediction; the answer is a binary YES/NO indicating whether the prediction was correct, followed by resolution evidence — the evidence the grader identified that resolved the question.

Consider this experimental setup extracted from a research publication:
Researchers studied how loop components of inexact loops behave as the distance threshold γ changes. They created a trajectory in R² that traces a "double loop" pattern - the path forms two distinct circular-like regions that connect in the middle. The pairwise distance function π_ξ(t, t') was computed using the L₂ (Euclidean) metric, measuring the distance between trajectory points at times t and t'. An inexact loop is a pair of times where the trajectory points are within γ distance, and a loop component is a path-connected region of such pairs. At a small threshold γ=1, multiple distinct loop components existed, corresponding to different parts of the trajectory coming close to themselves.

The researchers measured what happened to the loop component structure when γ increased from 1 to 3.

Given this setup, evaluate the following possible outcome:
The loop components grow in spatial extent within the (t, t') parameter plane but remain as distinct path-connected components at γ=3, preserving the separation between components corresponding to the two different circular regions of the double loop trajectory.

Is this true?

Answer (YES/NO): NO